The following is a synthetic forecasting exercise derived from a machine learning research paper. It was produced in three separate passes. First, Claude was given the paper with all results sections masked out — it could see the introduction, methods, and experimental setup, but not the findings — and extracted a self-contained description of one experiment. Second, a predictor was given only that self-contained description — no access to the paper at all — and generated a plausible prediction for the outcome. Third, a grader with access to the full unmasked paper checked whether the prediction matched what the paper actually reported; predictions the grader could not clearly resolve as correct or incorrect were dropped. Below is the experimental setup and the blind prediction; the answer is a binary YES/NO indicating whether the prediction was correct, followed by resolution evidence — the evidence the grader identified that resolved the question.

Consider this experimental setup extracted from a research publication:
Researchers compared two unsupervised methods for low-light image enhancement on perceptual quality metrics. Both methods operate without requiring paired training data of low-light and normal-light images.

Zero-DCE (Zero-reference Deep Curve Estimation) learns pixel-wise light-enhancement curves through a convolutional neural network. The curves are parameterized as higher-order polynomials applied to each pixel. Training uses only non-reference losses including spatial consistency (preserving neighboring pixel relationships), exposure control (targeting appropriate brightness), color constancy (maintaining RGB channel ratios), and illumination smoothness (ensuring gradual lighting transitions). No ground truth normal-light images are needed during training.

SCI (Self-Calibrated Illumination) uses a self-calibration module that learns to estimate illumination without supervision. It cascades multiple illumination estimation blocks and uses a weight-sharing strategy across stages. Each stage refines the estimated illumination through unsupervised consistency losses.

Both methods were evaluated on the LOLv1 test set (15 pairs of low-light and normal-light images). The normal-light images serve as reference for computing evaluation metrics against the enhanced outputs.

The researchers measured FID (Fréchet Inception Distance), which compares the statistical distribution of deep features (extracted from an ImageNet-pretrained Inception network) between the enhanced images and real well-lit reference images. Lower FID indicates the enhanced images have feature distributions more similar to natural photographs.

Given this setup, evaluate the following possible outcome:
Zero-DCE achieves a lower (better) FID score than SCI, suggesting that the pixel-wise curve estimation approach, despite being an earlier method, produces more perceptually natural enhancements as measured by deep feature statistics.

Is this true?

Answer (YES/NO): NO